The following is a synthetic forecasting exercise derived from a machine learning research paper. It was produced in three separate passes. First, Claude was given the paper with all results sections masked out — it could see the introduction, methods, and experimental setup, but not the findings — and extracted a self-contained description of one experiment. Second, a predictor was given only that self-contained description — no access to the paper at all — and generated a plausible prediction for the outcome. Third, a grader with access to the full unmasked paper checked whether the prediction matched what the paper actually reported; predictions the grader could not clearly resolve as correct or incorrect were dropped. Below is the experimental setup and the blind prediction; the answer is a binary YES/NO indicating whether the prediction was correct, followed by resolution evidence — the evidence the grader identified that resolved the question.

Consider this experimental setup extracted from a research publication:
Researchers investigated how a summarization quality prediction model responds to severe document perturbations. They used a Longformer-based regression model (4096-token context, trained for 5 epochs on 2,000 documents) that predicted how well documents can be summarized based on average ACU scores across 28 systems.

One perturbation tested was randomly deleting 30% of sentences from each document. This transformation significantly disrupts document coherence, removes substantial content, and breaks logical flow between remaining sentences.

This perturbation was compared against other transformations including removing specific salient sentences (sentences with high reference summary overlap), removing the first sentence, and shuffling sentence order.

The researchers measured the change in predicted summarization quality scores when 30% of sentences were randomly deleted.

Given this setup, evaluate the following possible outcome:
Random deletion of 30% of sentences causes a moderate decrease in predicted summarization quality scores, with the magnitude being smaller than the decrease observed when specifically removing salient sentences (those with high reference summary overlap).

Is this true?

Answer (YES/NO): NO